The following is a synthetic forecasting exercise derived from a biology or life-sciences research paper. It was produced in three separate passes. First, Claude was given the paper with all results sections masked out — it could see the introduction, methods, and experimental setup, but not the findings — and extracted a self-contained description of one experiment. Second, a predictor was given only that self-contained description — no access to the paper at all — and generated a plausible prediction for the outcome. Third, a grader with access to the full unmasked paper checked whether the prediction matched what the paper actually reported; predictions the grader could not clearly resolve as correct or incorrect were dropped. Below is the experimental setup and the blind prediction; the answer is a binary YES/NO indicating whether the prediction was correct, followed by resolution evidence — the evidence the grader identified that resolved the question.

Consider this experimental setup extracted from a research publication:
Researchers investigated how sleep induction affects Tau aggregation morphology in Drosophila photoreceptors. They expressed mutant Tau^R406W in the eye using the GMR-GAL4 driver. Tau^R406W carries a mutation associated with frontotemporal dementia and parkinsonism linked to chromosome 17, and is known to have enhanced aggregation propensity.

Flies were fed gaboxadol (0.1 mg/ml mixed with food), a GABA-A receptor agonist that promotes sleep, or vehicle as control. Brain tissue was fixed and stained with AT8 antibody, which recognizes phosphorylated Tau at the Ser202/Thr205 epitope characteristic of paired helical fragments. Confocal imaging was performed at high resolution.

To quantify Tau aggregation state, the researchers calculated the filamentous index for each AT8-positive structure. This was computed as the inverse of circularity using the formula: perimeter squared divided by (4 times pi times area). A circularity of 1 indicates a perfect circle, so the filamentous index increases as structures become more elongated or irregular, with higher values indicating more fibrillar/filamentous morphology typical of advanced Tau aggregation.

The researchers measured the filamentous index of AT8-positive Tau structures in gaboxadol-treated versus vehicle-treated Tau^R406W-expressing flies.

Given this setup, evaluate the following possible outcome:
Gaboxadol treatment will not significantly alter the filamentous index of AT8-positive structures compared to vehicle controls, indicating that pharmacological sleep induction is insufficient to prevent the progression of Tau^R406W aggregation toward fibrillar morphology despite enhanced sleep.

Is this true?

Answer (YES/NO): YES